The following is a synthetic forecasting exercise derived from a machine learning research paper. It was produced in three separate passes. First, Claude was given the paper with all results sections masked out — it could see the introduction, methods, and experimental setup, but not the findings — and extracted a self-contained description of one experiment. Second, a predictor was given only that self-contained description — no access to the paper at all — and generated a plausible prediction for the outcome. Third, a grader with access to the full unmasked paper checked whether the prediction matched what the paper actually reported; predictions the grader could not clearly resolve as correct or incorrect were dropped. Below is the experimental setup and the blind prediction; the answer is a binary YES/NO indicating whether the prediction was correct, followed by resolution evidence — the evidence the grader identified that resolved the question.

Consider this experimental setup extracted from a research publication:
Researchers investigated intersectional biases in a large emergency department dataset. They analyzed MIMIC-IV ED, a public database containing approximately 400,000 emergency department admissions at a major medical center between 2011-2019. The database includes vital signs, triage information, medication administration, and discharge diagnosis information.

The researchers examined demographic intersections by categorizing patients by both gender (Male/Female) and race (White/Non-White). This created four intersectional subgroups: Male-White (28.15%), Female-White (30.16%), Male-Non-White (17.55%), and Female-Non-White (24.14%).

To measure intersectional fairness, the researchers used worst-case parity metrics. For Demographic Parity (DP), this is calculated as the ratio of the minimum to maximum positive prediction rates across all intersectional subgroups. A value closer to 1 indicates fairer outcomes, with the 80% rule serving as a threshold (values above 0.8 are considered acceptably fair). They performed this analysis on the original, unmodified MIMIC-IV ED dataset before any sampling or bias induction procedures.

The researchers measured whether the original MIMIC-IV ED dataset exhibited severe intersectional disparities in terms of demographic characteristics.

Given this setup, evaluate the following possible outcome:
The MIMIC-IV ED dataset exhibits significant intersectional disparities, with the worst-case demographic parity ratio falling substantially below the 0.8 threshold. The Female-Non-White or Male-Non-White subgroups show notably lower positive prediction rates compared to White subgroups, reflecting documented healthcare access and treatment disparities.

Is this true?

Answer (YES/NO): NO